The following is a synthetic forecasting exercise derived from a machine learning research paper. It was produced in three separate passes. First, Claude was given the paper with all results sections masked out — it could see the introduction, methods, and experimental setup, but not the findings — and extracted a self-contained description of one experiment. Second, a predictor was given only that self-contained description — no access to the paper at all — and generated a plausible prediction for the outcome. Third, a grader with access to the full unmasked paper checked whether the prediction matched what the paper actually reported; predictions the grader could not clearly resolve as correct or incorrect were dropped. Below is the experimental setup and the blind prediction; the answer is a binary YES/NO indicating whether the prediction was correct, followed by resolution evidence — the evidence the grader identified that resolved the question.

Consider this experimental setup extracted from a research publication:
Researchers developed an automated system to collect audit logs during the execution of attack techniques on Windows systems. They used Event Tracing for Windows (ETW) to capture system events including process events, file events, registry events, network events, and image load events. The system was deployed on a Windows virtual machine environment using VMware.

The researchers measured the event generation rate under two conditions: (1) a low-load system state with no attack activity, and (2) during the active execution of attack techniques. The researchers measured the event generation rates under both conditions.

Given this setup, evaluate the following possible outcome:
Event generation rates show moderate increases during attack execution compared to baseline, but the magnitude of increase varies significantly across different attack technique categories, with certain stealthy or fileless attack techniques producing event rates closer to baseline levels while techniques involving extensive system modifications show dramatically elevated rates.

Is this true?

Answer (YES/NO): NO